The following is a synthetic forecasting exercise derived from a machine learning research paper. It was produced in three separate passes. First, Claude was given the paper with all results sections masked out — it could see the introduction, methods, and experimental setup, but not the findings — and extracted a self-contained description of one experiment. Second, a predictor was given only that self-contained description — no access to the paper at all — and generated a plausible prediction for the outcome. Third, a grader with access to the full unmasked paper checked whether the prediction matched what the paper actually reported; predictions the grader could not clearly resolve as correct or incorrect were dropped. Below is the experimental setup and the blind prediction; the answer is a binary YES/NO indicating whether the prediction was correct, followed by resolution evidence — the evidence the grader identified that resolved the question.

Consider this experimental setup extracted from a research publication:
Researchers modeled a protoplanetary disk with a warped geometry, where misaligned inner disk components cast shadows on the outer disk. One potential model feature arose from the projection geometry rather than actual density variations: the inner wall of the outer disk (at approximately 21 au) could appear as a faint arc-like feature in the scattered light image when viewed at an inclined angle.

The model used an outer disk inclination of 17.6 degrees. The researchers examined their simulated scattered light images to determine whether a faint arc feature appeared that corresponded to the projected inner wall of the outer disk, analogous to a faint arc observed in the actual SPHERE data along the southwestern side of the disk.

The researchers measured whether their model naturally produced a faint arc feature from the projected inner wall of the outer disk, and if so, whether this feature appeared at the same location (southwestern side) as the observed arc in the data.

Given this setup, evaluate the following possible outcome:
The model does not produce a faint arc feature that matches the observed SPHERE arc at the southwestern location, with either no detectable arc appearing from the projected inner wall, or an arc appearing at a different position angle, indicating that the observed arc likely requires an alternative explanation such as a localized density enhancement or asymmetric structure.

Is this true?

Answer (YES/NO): YES